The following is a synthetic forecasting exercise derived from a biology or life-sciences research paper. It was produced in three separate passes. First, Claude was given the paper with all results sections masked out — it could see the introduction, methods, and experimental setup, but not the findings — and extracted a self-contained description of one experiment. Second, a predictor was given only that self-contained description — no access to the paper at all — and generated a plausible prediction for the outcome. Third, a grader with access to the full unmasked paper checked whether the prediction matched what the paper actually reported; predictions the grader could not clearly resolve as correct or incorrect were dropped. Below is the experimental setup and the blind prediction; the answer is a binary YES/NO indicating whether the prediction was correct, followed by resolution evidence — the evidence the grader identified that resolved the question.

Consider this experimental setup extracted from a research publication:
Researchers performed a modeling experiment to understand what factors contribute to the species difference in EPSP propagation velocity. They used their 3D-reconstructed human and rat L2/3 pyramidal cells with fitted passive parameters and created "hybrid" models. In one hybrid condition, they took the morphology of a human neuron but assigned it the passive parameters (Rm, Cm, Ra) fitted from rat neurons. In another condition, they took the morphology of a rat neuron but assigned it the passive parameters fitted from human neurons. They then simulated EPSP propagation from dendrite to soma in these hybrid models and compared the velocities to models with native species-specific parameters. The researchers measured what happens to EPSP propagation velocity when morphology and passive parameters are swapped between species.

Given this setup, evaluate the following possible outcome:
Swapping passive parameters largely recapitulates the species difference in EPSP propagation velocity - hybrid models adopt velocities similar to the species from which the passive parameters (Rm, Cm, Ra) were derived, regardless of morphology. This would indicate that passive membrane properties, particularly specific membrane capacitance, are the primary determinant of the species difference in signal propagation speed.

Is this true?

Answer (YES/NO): NO